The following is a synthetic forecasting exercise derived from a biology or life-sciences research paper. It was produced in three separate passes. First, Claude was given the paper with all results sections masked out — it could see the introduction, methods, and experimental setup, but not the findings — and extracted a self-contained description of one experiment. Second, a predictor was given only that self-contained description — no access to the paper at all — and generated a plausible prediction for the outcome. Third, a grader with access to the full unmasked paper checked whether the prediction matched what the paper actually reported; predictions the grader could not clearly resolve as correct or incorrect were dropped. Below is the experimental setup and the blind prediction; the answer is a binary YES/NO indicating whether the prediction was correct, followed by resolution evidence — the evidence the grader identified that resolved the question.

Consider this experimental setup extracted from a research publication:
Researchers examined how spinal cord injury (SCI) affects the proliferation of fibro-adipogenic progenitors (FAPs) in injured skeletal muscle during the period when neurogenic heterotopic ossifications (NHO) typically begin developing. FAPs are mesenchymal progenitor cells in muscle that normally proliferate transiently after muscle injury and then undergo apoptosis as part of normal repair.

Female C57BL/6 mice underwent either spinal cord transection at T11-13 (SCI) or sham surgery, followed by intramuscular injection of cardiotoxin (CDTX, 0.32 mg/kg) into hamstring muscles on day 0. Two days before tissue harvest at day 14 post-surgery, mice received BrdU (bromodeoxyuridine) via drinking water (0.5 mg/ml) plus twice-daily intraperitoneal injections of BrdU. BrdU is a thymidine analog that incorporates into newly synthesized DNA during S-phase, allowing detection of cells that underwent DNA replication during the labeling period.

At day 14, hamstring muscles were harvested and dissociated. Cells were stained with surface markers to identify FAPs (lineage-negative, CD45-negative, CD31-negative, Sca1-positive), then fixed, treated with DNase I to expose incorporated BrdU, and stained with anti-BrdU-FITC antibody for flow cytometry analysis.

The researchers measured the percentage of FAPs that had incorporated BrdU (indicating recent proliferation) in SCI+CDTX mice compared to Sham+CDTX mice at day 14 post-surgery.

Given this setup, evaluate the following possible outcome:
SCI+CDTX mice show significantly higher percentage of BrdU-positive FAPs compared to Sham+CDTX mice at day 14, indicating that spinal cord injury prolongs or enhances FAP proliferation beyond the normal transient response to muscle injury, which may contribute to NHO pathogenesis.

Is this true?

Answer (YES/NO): YES